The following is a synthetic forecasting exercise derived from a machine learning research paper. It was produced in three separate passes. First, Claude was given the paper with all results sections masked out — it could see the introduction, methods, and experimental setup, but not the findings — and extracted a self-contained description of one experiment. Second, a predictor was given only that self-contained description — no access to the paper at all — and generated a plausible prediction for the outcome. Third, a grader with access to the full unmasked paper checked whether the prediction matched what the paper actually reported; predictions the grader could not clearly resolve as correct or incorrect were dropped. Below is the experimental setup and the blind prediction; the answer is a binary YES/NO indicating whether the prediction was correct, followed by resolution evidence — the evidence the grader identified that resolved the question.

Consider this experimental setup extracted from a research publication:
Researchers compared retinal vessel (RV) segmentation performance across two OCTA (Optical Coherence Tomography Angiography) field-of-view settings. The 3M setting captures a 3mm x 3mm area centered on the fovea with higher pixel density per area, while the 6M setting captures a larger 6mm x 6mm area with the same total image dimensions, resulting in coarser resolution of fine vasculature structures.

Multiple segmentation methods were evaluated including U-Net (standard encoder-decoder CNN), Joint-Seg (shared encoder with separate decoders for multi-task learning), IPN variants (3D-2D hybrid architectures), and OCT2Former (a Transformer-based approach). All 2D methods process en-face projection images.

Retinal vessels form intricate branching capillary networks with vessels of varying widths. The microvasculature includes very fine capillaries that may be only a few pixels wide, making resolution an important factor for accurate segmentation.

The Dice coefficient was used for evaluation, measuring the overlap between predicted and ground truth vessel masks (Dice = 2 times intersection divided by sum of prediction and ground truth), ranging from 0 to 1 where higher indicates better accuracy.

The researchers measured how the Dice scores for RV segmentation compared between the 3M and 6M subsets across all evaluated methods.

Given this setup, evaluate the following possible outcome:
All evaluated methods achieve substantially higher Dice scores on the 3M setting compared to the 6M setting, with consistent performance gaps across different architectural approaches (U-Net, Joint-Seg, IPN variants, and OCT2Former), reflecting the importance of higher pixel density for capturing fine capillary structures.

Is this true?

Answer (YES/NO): YES